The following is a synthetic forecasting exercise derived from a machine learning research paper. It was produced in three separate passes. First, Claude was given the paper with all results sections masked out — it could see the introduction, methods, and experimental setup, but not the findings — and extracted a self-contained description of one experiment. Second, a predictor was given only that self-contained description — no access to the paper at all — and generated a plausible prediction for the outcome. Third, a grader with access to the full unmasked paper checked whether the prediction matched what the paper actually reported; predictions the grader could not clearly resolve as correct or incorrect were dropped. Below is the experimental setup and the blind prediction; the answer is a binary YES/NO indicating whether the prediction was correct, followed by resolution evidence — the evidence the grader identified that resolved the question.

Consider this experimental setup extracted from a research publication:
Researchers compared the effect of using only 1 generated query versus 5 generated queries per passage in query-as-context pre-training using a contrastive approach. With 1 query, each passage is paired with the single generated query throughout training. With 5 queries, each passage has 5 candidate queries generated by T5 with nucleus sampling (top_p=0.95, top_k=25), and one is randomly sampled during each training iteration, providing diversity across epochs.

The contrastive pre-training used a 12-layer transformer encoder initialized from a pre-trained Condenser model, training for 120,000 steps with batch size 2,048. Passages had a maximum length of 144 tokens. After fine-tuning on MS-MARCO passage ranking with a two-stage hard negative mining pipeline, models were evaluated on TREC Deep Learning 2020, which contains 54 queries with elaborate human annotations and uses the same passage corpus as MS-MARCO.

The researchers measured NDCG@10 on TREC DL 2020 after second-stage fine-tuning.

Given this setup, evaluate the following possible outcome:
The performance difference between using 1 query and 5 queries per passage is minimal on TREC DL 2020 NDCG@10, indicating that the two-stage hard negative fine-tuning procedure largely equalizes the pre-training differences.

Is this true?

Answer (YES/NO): NO